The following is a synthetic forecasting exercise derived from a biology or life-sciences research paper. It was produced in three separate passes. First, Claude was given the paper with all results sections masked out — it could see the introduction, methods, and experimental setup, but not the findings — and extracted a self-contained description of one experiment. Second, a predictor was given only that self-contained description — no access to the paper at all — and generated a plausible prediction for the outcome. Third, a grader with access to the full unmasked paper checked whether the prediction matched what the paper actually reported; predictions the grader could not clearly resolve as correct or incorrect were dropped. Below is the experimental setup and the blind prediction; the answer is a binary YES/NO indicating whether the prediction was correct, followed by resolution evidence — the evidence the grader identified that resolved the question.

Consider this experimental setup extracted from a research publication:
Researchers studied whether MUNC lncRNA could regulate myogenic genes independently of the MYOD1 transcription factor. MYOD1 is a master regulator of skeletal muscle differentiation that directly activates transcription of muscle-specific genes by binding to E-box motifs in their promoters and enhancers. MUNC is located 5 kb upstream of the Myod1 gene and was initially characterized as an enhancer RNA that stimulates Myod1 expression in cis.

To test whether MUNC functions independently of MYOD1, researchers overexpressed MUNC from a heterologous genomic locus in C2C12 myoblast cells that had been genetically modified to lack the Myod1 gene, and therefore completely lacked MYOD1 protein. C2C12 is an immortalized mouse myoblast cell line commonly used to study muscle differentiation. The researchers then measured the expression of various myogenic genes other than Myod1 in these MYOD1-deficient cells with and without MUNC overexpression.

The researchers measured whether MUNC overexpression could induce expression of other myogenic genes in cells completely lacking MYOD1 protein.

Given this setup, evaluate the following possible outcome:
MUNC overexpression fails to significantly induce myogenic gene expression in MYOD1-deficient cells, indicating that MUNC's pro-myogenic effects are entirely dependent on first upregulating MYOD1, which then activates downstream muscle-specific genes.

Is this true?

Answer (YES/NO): NO